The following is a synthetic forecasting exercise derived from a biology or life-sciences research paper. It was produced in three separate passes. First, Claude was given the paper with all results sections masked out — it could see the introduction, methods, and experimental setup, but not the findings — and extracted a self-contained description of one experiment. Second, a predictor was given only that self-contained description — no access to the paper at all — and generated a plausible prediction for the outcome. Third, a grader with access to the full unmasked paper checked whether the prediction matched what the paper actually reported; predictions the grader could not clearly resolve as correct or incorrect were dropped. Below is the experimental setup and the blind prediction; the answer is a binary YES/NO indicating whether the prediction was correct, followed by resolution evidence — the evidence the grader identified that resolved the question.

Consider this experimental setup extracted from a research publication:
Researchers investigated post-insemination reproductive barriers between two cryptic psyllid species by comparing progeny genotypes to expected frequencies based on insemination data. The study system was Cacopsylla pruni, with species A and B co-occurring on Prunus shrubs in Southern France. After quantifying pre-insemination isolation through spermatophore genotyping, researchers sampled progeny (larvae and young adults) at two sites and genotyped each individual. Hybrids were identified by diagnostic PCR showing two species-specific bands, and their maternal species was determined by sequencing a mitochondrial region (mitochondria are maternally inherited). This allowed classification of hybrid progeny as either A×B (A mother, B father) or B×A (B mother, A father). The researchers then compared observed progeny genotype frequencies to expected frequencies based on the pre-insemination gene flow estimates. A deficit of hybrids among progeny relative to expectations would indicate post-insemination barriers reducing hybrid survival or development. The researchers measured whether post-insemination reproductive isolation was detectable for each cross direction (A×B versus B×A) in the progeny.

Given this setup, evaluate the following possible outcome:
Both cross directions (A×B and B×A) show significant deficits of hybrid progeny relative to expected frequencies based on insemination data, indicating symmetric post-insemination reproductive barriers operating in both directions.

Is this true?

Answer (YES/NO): NO